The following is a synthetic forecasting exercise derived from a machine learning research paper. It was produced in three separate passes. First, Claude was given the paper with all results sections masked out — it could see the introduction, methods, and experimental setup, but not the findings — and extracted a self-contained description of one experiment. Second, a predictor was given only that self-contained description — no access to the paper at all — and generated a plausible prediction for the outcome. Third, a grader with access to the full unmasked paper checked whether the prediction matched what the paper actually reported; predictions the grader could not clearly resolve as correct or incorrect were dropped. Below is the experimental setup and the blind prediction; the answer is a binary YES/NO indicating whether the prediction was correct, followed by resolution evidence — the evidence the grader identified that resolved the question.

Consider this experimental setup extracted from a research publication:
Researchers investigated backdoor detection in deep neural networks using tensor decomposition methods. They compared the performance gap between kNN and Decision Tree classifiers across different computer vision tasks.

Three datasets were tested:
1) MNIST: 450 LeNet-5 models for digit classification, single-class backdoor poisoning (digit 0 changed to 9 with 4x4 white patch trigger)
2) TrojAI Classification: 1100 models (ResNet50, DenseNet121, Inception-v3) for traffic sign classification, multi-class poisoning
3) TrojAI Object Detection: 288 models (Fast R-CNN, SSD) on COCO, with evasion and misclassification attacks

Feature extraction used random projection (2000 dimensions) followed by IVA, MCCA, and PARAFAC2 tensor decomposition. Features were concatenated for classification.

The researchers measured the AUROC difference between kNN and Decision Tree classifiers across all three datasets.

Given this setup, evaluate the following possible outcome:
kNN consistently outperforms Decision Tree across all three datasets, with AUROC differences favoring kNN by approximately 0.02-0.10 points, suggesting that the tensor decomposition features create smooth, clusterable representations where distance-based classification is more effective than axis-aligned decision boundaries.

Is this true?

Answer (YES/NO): NO